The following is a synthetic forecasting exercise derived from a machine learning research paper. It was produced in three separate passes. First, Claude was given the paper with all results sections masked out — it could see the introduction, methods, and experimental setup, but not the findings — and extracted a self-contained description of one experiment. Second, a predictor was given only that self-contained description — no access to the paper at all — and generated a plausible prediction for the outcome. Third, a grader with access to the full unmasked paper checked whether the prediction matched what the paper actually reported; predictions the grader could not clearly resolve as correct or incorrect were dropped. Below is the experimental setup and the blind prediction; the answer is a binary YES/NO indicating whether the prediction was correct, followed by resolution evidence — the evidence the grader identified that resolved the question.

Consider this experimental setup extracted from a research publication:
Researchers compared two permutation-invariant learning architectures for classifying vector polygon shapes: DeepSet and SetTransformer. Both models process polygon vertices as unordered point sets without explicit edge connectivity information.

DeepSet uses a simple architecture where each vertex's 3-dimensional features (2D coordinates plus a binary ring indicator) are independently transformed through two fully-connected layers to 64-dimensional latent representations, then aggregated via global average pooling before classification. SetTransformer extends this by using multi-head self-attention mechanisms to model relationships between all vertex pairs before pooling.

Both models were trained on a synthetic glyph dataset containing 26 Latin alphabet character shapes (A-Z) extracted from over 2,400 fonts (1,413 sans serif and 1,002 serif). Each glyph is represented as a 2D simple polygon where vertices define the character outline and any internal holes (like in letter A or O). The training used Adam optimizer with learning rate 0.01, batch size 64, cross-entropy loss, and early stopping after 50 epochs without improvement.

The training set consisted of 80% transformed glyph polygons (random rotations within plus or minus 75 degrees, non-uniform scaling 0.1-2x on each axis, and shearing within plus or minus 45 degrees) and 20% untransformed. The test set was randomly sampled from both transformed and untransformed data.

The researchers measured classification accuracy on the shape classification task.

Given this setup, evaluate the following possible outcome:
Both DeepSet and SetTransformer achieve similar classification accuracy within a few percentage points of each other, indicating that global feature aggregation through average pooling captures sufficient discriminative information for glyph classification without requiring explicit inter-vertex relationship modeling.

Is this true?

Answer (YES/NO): YES